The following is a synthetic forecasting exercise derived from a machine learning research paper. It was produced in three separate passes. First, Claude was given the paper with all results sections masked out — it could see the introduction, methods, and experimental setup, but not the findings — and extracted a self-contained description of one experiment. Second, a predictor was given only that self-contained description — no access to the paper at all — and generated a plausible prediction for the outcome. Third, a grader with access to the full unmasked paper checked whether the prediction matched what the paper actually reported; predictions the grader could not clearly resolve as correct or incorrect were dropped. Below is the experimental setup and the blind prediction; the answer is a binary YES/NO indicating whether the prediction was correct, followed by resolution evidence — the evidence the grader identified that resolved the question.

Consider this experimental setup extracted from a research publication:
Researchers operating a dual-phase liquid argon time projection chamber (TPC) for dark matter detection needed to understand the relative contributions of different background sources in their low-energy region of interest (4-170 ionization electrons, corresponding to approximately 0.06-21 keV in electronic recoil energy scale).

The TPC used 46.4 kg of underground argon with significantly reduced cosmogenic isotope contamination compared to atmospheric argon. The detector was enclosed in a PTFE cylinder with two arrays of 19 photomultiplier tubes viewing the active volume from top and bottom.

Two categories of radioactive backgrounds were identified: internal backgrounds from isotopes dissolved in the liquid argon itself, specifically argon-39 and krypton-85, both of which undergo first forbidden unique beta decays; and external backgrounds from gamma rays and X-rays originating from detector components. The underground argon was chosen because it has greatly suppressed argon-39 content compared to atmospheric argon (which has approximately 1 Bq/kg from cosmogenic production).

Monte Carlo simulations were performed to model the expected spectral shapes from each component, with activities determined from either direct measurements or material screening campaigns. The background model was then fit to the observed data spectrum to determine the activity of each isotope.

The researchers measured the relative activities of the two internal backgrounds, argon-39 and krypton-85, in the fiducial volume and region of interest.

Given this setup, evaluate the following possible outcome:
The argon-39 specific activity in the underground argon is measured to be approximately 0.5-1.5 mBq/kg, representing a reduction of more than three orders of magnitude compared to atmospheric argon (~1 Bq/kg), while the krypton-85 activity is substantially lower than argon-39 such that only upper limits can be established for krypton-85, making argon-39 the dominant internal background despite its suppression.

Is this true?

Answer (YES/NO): NO